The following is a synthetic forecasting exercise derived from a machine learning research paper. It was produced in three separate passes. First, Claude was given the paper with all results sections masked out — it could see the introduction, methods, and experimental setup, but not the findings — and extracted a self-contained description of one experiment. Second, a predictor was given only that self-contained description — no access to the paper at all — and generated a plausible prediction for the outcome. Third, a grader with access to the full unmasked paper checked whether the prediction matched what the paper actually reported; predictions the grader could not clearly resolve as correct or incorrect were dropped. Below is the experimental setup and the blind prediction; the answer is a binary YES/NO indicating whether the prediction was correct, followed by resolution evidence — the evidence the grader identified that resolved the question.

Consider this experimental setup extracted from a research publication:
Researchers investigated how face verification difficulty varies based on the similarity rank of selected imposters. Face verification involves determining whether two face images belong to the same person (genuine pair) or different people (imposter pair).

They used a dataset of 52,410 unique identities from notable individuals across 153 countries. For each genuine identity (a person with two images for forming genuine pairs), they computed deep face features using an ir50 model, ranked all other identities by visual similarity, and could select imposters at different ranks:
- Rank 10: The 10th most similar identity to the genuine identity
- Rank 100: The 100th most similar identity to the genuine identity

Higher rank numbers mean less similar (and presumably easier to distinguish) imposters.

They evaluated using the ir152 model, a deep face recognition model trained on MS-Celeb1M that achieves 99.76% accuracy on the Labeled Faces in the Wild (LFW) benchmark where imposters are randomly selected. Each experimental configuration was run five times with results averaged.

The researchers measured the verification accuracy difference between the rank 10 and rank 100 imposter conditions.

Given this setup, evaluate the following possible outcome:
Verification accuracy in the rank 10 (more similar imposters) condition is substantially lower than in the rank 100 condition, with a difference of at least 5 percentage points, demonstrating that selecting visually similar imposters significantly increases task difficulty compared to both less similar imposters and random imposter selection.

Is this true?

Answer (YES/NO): NO